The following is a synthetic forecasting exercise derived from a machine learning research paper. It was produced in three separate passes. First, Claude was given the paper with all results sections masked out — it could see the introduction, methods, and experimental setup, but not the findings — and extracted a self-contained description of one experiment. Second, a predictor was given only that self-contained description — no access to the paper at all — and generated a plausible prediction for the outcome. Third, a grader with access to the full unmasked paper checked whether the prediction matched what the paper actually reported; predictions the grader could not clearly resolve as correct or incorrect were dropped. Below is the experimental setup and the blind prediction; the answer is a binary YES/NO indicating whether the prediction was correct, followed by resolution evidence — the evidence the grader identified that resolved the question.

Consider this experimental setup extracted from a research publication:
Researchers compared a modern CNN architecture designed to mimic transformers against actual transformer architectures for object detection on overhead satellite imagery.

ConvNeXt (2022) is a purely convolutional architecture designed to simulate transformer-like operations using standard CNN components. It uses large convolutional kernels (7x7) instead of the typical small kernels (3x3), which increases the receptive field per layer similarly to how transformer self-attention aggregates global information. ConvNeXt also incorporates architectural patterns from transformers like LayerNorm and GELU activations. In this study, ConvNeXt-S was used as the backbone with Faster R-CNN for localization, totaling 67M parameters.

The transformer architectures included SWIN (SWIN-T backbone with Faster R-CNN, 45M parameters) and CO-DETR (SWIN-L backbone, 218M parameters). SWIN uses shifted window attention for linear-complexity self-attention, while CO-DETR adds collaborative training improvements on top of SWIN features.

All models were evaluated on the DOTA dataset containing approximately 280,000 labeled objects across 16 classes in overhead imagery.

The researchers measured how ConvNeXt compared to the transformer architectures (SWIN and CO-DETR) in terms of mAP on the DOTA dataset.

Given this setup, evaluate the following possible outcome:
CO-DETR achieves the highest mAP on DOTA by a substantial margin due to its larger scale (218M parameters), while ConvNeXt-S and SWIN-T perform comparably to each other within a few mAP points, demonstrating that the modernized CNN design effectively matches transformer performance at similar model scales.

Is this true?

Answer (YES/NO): NO